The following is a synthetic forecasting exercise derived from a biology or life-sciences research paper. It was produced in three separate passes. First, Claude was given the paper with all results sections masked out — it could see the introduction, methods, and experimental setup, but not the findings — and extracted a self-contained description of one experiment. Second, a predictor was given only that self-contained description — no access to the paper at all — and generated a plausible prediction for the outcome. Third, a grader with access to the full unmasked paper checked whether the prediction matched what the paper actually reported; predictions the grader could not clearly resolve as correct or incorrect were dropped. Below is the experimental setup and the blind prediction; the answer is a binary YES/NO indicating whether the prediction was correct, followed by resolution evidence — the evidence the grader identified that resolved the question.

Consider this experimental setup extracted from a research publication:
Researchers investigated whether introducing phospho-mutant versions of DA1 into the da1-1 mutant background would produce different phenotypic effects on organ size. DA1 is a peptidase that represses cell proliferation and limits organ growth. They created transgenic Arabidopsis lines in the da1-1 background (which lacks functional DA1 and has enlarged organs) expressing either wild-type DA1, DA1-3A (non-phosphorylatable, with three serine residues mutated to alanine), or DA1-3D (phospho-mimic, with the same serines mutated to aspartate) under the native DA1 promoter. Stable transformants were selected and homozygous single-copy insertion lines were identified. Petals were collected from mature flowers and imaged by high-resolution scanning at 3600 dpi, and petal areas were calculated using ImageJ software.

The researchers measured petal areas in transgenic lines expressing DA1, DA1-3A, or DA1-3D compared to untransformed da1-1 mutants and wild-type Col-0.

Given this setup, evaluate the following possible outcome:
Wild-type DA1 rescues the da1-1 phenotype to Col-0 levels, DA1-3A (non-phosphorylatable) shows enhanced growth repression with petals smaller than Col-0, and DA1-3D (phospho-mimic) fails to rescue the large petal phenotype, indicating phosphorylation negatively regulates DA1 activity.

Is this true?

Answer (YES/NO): NO